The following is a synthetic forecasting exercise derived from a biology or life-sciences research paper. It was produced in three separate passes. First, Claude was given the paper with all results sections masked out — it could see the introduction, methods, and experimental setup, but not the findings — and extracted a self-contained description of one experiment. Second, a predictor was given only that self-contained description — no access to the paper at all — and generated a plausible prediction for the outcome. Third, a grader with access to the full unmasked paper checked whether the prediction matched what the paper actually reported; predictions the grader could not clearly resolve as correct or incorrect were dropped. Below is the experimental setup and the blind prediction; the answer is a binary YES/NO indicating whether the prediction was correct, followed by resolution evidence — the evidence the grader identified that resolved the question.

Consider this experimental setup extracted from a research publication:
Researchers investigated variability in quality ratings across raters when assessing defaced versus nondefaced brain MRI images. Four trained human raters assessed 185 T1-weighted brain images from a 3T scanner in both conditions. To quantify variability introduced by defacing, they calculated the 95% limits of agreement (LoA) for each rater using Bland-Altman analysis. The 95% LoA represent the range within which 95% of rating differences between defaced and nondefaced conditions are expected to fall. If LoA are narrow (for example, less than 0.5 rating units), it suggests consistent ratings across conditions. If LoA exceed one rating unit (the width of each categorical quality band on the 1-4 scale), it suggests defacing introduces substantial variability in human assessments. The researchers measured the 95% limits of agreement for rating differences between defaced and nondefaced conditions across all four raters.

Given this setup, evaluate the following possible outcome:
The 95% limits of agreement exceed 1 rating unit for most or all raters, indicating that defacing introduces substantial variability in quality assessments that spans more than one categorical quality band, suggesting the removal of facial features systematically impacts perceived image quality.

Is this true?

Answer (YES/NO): YES